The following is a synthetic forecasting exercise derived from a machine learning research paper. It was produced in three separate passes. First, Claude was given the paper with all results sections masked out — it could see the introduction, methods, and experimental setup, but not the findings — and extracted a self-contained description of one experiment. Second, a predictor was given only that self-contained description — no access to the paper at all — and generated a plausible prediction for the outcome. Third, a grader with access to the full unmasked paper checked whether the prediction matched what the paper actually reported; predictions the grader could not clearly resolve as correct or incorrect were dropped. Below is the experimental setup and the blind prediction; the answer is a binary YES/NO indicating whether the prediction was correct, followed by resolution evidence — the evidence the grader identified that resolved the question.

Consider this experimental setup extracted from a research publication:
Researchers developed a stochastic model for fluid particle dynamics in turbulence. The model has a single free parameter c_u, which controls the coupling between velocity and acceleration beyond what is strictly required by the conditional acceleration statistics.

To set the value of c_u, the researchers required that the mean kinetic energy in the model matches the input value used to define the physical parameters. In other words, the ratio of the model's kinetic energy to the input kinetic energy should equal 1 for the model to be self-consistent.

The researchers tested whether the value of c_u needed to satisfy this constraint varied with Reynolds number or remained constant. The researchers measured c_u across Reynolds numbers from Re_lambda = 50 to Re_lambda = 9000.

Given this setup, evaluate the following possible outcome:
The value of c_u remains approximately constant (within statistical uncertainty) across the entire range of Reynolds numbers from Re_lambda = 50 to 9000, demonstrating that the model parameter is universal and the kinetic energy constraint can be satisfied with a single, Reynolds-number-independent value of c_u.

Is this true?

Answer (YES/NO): YES